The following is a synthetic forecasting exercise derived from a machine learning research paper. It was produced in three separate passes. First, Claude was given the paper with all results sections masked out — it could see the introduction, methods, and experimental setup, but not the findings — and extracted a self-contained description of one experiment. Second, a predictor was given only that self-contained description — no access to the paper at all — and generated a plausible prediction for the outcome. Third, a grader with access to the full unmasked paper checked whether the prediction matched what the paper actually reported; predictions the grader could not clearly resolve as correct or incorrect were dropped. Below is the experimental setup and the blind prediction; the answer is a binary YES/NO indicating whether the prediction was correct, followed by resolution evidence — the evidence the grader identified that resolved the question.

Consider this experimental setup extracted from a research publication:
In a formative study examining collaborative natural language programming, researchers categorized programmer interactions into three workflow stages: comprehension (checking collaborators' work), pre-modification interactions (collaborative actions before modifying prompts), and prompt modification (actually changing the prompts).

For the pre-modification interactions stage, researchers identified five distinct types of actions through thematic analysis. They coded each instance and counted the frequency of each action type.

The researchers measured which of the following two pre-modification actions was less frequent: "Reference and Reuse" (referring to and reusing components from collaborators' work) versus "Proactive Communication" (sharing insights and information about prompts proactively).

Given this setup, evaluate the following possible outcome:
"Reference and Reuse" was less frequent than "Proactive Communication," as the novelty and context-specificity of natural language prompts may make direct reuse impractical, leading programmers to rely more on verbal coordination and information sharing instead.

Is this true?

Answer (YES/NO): NO